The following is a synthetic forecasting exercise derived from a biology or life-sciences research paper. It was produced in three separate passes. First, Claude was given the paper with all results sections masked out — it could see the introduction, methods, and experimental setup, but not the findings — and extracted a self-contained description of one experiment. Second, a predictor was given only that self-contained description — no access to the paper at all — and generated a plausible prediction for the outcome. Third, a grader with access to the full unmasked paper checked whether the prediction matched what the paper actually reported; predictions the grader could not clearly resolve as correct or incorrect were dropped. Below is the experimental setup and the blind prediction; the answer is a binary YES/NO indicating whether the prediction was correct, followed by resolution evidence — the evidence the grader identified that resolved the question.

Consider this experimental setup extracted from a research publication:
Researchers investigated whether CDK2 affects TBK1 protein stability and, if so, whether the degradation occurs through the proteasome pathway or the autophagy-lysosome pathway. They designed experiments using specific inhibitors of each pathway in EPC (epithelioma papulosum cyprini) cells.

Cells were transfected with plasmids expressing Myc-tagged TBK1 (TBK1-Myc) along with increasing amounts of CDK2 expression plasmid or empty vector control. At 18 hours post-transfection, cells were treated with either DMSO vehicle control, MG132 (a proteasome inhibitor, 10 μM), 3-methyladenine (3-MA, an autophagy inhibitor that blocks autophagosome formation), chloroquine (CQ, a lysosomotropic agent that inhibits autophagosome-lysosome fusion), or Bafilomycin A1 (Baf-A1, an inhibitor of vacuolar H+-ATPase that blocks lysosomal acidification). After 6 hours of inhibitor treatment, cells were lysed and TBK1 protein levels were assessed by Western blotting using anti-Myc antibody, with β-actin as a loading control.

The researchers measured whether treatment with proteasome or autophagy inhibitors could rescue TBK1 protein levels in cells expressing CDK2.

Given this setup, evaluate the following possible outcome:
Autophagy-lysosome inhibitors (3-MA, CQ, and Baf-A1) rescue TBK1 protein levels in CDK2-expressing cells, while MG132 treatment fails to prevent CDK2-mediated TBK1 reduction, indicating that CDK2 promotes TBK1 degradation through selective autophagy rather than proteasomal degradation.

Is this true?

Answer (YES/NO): NO